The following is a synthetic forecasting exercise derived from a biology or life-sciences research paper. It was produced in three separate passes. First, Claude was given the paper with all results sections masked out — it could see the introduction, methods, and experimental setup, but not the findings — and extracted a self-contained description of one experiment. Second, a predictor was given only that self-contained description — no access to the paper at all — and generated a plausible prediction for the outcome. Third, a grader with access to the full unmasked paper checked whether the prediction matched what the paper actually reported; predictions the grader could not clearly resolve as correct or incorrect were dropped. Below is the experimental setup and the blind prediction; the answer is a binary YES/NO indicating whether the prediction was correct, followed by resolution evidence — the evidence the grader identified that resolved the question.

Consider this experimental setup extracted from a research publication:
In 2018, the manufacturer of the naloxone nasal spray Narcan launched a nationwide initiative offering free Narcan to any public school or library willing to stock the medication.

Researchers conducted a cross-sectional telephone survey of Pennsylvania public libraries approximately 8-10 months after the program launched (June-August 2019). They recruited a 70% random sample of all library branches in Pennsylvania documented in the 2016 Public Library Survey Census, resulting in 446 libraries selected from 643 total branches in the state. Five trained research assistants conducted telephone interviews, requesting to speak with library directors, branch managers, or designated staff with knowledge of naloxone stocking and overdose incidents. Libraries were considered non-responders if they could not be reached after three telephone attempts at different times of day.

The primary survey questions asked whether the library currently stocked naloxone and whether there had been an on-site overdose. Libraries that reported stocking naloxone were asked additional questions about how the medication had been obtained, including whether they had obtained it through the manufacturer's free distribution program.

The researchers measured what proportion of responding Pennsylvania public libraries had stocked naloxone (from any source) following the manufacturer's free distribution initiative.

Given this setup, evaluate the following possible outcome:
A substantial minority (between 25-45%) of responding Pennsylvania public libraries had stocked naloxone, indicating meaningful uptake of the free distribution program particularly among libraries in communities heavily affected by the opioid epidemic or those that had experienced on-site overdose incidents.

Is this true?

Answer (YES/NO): NO